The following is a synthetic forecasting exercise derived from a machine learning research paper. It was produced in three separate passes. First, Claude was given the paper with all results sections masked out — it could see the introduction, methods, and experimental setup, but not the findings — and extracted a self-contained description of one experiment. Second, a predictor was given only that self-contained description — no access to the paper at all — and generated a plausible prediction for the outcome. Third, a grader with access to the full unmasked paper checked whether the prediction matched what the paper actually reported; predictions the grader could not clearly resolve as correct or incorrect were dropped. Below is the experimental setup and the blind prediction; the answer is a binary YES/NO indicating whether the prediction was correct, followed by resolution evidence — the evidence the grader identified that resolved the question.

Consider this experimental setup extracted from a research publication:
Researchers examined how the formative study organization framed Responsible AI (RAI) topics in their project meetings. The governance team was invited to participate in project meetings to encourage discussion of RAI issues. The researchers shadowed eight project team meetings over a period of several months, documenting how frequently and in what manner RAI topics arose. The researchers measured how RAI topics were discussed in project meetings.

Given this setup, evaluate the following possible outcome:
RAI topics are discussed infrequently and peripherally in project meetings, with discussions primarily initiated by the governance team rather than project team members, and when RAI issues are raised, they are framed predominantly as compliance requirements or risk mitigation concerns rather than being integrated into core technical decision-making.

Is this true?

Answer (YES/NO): NO